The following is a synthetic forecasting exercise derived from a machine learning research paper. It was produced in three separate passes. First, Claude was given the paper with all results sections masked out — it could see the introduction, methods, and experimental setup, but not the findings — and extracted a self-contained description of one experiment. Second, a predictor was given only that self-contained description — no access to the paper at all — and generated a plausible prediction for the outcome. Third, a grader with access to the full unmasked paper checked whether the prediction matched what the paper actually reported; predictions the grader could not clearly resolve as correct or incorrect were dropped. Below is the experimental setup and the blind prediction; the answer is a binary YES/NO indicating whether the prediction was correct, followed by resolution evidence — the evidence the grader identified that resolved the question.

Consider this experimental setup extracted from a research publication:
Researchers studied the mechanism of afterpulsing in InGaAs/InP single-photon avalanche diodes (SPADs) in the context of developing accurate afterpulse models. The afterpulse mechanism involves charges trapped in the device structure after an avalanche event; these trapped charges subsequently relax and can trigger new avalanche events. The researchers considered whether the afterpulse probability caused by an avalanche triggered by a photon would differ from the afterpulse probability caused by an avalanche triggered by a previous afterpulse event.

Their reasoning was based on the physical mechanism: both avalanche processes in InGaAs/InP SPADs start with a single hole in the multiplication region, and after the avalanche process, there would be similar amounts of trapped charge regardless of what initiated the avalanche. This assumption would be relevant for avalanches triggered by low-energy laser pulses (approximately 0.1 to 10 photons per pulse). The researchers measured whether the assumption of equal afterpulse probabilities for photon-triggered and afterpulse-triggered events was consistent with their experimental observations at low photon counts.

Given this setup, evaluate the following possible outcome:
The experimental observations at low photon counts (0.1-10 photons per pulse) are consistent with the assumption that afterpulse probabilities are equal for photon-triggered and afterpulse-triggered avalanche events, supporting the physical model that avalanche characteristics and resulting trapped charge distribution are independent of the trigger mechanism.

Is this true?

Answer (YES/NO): YES